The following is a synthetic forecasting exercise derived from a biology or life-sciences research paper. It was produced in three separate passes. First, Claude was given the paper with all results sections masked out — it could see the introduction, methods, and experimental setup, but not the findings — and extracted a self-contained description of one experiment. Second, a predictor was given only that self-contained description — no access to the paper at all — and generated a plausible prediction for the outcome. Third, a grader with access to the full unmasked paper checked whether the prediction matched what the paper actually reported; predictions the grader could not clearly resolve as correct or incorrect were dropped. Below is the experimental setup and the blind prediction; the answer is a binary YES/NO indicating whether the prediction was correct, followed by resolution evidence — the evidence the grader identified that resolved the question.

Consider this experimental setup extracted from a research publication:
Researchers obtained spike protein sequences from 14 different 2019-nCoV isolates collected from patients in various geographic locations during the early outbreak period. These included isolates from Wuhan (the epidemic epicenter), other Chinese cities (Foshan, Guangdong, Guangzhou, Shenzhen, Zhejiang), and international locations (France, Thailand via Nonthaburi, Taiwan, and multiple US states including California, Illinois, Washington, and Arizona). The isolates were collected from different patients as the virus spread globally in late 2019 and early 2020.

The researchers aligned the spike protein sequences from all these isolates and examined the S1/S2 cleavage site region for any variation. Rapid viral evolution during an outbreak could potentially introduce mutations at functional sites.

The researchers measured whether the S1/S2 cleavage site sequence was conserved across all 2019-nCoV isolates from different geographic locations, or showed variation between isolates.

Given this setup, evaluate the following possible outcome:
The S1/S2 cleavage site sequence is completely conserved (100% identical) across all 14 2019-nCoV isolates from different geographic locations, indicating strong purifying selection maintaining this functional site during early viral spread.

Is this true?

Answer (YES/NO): YES